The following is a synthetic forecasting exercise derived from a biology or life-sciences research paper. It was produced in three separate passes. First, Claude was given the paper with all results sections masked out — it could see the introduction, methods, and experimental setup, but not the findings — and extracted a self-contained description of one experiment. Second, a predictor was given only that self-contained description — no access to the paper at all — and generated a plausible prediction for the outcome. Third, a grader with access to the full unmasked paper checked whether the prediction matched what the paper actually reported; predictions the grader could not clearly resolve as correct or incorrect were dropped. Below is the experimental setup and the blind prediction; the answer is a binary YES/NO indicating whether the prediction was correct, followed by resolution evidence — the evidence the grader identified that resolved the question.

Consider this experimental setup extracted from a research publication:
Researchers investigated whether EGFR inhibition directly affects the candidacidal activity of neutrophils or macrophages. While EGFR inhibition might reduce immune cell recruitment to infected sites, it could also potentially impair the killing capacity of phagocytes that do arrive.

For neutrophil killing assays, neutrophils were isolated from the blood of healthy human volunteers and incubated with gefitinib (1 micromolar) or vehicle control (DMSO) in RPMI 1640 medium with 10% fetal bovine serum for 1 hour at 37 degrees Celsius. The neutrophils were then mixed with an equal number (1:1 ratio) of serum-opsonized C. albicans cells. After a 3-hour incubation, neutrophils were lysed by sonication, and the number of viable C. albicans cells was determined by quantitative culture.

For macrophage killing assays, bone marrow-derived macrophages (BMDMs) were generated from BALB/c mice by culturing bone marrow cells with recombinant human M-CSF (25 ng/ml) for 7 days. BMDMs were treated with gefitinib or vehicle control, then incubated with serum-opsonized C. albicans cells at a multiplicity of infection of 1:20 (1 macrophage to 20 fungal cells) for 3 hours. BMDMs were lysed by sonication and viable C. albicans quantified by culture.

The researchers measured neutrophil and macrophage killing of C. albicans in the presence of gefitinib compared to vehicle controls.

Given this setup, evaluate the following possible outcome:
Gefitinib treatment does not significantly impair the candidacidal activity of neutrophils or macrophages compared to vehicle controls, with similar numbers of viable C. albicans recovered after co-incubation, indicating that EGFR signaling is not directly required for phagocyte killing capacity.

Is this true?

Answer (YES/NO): YES